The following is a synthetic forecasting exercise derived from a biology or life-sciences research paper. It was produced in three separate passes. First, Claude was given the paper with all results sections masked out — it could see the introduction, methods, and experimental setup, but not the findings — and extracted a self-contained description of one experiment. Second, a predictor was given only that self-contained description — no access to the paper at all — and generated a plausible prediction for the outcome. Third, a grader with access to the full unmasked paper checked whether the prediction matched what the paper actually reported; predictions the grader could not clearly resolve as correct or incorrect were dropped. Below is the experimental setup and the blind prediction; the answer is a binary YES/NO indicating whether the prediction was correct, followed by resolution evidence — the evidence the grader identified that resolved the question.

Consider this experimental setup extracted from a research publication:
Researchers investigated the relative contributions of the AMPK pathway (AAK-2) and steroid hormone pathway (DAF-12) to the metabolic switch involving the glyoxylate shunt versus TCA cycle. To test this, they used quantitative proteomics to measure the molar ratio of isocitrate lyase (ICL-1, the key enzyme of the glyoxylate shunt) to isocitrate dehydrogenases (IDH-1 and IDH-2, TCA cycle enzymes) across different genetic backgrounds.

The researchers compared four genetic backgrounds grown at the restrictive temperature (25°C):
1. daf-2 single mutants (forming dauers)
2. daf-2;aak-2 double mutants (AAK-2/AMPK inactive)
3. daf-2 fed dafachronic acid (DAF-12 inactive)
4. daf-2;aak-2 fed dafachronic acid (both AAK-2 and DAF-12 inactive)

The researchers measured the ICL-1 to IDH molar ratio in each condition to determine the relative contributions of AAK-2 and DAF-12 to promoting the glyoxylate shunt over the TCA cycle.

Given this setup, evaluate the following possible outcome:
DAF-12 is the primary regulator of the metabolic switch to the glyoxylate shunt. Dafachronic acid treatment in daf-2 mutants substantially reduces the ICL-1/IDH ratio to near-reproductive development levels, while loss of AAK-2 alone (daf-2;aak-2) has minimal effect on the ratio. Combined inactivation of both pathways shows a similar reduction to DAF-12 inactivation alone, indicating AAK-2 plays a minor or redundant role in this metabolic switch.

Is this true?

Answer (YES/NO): NO